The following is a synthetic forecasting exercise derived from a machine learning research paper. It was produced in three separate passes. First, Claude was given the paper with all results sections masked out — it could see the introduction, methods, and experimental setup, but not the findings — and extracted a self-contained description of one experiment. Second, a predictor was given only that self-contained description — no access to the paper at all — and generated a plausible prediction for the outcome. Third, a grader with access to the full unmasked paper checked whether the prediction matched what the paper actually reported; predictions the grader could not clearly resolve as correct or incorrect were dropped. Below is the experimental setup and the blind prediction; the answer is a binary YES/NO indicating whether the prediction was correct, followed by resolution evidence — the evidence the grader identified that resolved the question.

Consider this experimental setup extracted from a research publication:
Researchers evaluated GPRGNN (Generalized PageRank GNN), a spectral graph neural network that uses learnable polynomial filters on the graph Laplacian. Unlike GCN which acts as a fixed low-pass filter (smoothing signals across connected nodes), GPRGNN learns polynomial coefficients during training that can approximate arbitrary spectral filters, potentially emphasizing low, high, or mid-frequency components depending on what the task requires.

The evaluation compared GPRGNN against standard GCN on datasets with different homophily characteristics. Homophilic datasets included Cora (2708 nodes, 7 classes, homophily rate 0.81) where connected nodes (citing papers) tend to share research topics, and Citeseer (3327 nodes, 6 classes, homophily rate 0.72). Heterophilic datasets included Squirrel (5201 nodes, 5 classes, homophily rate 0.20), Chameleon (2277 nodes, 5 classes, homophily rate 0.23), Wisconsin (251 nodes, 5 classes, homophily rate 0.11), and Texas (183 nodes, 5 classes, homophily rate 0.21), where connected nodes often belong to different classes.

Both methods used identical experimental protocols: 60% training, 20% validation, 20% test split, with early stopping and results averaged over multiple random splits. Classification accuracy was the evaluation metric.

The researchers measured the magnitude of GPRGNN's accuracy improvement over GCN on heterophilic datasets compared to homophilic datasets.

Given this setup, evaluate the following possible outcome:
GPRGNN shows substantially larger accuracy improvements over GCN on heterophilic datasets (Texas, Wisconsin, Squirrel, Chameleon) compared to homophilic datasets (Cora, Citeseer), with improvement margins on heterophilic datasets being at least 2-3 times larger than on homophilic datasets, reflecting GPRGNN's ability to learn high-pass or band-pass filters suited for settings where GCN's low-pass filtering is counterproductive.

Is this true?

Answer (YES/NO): YES